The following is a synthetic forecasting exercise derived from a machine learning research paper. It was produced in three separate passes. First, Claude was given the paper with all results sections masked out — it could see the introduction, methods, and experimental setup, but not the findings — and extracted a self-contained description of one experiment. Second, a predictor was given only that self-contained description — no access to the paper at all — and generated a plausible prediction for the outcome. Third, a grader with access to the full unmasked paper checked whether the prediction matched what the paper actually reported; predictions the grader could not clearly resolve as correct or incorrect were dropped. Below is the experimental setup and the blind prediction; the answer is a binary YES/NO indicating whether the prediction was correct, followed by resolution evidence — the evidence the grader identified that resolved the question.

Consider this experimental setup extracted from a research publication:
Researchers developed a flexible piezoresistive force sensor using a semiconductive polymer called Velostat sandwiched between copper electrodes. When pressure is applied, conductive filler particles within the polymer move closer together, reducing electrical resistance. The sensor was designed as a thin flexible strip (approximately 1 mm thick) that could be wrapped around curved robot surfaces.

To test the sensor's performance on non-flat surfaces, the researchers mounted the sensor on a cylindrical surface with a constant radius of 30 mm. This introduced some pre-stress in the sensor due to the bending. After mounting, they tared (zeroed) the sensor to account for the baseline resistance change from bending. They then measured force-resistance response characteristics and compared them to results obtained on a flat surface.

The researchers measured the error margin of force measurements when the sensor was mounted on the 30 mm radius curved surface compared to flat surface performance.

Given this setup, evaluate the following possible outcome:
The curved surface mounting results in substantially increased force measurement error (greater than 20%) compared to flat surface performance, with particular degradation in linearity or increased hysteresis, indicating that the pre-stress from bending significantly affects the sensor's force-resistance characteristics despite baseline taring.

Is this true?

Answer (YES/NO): NO